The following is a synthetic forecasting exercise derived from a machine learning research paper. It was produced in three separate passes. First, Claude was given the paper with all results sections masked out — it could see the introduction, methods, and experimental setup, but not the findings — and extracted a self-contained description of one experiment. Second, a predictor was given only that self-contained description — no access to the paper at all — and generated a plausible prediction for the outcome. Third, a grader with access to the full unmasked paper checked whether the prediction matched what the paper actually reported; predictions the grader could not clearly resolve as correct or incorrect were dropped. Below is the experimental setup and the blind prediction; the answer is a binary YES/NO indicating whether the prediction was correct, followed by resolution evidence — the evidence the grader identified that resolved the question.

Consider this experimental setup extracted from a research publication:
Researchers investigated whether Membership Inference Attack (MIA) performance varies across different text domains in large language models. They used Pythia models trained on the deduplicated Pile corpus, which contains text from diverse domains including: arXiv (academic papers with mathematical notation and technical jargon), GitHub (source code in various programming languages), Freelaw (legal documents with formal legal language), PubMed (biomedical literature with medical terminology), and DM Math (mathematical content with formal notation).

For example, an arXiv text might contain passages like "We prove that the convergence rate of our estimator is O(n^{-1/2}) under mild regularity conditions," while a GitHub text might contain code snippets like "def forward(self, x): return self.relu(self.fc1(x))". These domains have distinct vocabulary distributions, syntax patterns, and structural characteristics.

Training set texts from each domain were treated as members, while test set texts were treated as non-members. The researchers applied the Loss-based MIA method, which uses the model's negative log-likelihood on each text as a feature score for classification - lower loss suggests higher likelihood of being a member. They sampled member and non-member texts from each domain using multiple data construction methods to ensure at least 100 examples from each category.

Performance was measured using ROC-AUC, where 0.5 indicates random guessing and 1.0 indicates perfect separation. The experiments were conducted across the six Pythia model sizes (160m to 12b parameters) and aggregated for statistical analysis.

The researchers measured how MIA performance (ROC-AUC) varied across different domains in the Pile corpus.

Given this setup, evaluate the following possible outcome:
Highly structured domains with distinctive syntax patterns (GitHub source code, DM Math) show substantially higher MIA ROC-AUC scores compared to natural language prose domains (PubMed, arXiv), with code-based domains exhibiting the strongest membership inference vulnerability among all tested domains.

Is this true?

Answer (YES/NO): NO